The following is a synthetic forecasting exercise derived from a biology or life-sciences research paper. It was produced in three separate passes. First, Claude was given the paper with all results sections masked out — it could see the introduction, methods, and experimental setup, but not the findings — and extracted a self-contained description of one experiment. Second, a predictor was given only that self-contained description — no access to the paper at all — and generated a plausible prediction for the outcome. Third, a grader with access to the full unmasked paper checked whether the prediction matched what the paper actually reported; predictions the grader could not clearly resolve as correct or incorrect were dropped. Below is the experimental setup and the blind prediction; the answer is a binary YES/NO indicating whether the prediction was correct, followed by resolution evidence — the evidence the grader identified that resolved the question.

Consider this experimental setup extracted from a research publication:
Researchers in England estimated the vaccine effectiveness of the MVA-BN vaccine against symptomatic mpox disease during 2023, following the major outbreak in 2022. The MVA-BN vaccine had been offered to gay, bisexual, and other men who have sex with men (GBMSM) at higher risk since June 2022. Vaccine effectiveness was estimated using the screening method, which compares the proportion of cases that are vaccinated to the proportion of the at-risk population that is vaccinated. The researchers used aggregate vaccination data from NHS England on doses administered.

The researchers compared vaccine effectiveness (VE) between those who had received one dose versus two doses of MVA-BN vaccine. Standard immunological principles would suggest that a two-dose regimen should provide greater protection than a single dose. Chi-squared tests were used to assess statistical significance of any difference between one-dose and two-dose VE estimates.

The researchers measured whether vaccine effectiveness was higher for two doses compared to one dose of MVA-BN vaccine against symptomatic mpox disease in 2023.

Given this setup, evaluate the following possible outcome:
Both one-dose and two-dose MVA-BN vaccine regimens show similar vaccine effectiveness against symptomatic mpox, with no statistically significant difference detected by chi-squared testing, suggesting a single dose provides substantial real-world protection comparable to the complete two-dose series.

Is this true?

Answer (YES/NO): YES